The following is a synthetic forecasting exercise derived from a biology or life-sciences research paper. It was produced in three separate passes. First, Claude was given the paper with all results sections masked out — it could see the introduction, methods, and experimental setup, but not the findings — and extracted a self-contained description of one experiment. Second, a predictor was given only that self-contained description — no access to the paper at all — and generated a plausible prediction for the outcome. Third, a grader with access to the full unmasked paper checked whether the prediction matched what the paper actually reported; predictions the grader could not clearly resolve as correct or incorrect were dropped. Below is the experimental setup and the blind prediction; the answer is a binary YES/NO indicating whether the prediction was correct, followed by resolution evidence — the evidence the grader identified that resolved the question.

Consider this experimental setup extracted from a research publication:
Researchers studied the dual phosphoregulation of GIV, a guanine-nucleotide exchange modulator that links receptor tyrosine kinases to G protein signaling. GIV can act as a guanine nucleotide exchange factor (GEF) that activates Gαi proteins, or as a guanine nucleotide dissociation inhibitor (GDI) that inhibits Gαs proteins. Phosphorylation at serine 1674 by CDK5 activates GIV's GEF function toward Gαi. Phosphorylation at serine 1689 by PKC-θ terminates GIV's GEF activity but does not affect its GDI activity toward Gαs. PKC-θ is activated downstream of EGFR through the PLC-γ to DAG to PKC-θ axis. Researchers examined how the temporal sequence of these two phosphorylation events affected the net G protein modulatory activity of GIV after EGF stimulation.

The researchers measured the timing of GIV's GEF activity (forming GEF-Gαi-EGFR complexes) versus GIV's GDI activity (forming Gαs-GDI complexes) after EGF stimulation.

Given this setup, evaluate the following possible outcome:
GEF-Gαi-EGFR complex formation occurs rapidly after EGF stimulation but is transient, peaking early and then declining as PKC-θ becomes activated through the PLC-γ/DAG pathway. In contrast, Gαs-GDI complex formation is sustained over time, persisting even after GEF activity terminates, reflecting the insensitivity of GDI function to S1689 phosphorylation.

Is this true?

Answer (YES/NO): YES